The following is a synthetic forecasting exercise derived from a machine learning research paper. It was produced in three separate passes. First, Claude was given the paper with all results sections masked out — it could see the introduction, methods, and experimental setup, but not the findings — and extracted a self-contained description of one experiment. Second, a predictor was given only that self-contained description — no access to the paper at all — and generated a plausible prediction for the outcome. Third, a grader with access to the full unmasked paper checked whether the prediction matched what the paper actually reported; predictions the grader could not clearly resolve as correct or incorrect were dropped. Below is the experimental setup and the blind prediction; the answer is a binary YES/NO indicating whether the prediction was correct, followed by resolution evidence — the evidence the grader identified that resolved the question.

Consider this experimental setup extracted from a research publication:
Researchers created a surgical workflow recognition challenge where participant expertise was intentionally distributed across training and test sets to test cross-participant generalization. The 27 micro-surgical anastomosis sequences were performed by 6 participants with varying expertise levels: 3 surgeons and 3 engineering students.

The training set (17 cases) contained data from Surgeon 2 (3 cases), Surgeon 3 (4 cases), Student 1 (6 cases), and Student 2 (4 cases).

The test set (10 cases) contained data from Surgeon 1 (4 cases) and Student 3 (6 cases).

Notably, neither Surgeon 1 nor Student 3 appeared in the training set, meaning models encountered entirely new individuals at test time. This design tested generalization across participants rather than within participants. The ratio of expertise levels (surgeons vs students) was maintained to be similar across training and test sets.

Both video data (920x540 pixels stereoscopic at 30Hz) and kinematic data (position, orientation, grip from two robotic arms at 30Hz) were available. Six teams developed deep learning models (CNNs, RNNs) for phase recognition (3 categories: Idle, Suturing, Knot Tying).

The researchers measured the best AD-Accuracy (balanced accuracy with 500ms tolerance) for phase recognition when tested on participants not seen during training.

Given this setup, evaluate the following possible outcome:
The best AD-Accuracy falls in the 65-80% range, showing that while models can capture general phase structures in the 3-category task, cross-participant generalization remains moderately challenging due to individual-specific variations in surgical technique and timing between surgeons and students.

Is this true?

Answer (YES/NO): NO